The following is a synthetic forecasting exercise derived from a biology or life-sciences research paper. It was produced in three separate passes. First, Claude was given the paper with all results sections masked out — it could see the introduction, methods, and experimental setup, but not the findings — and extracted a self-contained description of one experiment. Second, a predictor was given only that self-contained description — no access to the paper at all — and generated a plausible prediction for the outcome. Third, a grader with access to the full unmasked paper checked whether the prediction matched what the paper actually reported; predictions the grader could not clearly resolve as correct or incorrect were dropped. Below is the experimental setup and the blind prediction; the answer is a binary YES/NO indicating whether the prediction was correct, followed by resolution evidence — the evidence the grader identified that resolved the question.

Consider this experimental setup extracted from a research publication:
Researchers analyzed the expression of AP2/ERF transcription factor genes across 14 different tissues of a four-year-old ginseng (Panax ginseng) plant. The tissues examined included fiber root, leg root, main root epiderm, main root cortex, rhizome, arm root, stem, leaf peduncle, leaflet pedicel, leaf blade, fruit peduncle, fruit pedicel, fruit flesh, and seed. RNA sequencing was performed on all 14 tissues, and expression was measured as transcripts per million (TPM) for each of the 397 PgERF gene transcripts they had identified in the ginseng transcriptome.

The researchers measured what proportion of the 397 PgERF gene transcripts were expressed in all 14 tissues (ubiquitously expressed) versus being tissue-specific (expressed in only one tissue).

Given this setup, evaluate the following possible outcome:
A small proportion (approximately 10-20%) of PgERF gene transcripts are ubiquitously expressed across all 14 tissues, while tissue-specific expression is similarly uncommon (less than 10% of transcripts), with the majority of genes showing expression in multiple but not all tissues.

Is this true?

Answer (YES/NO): NO